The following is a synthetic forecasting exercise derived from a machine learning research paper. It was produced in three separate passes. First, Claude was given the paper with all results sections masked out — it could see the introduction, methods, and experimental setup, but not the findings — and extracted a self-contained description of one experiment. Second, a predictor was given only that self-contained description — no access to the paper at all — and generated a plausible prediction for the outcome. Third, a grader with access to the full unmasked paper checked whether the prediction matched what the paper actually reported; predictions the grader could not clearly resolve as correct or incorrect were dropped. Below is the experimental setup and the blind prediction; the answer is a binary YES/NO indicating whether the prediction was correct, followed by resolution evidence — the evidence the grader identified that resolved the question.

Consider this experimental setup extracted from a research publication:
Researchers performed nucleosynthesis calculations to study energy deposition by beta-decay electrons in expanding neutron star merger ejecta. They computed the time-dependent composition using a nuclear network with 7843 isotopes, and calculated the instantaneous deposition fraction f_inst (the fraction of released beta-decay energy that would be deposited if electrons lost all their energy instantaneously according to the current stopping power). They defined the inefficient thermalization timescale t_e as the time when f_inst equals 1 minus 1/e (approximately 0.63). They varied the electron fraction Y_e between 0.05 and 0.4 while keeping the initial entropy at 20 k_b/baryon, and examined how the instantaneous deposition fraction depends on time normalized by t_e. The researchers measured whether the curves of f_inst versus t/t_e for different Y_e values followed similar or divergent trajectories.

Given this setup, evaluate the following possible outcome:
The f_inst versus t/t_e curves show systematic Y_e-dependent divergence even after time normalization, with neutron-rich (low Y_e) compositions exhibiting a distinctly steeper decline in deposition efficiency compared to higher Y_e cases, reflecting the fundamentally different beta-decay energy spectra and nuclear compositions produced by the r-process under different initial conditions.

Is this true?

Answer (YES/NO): NO